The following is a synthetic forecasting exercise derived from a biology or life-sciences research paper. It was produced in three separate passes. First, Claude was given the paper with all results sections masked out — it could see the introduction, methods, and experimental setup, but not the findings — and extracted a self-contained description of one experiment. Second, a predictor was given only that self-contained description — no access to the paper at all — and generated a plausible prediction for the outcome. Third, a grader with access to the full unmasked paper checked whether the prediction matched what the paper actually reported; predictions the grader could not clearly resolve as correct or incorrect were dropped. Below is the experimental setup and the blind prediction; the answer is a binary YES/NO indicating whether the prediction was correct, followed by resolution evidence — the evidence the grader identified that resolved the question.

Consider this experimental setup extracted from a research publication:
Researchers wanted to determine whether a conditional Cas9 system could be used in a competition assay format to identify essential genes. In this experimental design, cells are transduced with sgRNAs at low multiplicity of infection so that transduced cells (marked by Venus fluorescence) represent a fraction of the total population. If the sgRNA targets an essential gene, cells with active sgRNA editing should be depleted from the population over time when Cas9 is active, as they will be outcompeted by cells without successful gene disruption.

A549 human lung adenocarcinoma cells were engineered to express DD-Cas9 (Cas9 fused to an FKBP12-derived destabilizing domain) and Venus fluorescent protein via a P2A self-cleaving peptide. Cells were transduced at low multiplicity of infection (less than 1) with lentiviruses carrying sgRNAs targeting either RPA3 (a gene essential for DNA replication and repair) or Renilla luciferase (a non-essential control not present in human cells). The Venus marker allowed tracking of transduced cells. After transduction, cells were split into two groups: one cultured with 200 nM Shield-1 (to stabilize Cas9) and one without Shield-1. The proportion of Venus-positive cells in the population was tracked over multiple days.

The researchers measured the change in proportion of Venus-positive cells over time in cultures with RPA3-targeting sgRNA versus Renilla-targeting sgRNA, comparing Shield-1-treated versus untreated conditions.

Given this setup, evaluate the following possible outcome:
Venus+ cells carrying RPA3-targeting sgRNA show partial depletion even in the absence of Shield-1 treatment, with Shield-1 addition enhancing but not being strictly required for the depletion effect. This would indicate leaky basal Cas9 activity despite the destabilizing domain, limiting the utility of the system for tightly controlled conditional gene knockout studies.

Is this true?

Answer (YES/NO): NO